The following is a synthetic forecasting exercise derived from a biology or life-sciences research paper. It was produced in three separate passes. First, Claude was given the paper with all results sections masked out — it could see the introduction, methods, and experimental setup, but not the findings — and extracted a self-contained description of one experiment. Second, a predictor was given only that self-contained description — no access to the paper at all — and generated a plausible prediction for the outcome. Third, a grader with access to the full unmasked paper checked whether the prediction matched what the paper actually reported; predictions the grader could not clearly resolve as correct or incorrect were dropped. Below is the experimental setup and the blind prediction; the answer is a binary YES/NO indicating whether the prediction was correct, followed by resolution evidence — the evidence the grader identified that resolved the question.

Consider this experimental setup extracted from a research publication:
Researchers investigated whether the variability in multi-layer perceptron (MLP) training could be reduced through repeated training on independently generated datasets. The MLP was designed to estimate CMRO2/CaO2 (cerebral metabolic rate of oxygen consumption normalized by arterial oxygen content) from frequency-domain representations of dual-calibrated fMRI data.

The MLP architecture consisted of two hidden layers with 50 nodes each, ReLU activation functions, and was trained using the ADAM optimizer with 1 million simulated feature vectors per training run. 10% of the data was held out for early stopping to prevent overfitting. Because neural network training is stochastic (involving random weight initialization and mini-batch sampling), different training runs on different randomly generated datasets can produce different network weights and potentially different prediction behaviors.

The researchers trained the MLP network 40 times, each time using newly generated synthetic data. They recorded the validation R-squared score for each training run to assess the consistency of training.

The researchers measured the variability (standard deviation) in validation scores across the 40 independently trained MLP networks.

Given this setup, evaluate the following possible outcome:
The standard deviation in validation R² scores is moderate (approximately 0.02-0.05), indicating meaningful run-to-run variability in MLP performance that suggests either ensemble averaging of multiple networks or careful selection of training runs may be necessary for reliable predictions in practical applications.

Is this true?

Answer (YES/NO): NO